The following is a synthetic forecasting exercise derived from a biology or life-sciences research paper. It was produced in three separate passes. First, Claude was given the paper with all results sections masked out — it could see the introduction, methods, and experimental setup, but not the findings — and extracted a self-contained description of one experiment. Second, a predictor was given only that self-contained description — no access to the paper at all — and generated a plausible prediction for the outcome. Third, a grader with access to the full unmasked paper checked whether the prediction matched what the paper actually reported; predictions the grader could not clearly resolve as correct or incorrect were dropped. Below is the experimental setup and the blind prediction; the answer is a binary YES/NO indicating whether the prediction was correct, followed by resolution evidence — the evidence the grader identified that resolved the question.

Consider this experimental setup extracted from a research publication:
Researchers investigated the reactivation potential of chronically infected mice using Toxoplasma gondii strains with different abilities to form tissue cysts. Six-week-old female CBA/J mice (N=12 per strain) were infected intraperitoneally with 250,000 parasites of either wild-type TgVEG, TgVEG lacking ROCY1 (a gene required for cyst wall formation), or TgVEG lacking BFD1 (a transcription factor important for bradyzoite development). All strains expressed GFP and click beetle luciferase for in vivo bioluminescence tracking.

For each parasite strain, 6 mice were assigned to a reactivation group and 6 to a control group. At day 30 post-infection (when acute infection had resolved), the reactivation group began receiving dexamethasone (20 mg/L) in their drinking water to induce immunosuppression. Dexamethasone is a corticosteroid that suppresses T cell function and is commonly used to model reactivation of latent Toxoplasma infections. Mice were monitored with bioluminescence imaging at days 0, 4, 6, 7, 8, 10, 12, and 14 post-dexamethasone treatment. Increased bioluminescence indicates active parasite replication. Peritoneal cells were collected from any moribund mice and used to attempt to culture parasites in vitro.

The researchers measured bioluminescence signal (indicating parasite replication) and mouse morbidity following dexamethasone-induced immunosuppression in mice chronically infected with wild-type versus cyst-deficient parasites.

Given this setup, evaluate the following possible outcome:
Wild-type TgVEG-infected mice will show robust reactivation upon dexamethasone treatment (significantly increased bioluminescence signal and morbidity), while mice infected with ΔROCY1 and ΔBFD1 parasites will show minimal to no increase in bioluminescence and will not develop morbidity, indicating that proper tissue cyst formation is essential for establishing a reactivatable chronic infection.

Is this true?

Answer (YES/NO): NO